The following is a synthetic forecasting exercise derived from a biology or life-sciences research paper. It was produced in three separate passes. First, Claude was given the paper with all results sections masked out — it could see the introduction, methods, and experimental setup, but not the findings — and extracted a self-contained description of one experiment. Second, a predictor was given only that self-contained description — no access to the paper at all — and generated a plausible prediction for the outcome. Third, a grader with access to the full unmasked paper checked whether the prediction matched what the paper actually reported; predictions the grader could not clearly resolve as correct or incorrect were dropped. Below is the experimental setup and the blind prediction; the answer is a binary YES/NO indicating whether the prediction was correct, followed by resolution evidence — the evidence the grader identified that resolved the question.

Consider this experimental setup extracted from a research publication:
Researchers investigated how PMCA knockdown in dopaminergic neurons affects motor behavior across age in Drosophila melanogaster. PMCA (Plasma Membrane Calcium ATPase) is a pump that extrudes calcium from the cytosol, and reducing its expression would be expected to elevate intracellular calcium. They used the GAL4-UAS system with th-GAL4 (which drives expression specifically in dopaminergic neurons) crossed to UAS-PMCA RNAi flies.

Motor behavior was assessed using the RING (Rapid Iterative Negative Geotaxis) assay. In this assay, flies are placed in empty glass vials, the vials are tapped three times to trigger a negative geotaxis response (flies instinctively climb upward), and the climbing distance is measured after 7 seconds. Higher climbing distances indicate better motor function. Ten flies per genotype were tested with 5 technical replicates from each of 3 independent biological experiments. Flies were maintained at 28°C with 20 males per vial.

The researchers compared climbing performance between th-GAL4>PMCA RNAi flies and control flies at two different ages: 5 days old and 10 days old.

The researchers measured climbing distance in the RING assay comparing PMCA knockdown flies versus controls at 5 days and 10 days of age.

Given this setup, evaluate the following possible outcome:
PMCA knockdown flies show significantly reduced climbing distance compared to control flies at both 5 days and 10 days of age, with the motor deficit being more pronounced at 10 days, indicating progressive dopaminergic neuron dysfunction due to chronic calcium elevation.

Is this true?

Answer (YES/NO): NO